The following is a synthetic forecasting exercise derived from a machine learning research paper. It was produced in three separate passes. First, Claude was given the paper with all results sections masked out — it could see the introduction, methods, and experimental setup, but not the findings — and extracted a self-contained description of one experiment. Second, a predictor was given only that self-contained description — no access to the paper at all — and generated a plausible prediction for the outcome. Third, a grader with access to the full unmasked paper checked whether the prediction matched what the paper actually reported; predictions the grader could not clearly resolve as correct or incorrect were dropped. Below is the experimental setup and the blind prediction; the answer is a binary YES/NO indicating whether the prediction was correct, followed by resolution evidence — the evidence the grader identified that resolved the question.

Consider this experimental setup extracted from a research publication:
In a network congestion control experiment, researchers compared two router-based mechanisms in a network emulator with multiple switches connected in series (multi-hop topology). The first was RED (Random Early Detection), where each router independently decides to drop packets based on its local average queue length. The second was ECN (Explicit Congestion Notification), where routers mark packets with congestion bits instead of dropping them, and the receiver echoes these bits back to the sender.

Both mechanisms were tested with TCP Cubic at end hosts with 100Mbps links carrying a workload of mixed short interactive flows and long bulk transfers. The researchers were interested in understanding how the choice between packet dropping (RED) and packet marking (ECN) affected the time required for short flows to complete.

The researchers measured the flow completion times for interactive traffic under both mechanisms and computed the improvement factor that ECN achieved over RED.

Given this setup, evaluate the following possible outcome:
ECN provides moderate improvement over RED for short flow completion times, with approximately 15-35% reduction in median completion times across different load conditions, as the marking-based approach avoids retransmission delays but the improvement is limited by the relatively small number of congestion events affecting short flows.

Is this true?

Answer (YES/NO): NO